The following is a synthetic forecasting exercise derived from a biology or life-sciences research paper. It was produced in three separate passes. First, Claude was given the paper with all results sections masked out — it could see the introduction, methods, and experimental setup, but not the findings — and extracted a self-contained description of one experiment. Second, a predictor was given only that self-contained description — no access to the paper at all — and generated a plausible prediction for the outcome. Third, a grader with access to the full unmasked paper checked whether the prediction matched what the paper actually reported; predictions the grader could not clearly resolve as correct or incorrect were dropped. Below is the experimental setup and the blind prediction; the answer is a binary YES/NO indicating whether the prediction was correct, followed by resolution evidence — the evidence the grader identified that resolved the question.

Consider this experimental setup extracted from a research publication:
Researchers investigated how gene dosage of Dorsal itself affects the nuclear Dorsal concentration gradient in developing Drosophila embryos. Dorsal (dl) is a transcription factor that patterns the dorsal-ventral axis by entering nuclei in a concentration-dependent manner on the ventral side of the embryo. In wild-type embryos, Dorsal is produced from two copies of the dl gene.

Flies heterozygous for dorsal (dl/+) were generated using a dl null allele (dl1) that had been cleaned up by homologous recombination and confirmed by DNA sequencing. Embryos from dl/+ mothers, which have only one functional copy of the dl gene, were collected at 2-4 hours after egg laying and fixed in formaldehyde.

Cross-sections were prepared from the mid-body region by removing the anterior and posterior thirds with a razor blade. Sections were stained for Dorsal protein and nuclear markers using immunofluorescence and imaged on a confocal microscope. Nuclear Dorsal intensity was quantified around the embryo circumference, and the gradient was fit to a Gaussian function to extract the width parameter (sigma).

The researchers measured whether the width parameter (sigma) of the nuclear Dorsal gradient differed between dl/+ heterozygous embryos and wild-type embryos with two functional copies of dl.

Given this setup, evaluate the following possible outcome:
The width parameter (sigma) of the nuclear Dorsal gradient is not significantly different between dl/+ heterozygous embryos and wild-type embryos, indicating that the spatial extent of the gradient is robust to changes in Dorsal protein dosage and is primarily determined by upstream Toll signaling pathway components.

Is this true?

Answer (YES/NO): NO